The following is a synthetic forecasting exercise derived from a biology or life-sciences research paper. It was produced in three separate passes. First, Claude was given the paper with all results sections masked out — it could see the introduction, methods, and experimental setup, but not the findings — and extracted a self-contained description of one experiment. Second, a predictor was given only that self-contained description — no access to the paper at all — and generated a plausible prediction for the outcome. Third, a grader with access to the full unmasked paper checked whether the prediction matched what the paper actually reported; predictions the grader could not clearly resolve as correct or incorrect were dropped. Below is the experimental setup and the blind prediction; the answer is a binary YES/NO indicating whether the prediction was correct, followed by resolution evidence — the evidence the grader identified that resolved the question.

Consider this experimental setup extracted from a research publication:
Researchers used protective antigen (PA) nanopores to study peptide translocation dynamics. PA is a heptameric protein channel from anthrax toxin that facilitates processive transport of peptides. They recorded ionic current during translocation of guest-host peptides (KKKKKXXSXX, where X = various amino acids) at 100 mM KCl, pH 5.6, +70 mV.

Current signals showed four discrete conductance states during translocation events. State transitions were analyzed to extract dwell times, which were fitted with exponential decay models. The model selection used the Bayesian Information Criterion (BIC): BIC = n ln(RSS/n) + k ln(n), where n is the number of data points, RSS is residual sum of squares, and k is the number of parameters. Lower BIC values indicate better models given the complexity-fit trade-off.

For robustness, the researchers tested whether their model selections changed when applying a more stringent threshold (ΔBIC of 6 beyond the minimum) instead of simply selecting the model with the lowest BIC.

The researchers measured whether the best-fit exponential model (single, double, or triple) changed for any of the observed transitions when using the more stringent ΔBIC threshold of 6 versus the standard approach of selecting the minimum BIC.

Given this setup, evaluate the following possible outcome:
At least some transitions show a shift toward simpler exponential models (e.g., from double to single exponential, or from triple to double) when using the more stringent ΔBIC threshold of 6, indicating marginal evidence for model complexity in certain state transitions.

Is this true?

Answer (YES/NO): YES